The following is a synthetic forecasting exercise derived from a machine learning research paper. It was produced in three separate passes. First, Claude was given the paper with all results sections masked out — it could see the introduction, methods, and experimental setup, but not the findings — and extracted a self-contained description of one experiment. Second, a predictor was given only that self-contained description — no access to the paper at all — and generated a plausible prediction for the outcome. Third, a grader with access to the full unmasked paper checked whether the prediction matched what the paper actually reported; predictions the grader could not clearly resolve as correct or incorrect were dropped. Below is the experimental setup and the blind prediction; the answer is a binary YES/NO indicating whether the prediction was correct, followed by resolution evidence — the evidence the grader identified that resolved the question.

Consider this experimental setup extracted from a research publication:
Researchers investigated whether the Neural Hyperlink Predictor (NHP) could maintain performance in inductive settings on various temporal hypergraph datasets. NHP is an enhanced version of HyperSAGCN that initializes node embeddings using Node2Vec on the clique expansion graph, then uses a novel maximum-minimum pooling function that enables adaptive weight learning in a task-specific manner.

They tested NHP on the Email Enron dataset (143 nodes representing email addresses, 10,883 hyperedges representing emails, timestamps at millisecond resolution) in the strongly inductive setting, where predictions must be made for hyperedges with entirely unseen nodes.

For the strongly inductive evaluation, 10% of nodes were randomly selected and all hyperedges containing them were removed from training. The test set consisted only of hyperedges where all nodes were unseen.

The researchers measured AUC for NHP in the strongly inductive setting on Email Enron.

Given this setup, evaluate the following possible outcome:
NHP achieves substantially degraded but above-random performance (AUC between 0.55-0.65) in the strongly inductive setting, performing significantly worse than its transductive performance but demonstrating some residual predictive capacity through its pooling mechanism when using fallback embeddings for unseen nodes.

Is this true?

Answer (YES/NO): NO